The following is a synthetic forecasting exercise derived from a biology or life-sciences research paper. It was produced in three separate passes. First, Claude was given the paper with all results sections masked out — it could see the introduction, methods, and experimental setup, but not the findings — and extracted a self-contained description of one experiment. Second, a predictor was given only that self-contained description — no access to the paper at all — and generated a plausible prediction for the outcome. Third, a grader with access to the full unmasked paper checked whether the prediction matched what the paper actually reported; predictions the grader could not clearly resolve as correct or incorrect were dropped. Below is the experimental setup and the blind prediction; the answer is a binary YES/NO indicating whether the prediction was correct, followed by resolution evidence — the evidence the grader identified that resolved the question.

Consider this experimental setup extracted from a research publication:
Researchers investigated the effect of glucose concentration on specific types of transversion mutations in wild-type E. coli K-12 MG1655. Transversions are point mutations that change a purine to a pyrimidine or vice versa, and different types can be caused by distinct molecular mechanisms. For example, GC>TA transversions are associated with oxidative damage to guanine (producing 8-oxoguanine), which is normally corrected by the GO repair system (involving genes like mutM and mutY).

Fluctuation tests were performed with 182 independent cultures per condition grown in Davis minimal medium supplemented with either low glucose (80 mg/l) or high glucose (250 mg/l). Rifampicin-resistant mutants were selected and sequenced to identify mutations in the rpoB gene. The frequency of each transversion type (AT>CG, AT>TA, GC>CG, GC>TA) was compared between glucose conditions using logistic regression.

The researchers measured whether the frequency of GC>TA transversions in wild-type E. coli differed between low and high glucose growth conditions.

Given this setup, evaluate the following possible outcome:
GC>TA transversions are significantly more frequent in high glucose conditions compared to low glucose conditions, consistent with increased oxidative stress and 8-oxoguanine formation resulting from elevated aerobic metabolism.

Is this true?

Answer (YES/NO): NO